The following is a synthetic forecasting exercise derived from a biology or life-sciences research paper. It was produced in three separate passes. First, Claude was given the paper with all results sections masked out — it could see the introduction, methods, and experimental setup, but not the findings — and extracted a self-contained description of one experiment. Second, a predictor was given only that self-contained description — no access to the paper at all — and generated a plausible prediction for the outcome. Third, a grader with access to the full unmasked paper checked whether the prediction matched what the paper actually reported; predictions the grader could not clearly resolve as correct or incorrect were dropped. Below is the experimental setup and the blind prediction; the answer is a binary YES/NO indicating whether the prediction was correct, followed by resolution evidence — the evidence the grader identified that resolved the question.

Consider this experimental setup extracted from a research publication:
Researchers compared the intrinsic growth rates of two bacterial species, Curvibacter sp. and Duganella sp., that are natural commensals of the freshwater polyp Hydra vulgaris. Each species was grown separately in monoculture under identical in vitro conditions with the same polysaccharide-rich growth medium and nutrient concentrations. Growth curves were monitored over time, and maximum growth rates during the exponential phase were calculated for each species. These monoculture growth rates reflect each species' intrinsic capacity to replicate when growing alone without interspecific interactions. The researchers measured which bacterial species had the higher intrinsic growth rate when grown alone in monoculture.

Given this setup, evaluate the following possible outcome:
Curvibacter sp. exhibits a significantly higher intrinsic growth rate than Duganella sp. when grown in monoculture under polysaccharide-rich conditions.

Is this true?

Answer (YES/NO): NO